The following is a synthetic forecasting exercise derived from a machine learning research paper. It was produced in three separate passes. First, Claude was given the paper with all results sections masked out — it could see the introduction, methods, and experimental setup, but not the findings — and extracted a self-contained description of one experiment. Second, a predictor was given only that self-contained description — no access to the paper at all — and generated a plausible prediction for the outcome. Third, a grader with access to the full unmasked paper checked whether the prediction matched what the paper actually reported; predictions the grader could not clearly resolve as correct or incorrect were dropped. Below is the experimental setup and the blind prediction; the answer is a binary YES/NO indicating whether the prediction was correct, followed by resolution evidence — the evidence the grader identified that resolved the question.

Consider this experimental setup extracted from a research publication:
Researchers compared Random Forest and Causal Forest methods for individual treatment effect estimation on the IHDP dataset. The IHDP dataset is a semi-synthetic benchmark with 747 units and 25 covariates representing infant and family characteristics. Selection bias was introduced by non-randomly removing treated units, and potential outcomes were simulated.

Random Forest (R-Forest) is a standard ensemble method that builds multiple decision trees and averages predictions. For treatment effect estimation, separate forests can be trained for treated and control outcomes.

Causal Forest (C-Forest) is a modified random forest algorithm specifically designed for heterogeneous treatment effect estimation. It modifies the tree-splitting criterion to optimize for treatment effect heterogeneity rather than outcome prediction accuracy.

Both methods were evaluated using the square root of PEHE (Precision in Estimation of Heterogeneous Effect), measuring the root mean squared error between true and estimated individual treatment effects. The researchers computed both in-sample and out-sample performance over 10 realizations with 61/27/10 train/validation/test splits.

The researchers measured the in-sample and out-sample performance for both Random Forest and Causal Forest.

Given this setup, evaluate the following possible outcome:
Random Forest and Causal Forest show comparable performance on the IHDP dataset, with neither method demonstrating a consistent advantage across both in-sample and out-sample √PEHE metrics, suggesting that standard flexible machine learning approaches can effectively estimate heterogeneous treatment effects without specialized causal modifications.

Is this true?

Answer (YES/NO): NO